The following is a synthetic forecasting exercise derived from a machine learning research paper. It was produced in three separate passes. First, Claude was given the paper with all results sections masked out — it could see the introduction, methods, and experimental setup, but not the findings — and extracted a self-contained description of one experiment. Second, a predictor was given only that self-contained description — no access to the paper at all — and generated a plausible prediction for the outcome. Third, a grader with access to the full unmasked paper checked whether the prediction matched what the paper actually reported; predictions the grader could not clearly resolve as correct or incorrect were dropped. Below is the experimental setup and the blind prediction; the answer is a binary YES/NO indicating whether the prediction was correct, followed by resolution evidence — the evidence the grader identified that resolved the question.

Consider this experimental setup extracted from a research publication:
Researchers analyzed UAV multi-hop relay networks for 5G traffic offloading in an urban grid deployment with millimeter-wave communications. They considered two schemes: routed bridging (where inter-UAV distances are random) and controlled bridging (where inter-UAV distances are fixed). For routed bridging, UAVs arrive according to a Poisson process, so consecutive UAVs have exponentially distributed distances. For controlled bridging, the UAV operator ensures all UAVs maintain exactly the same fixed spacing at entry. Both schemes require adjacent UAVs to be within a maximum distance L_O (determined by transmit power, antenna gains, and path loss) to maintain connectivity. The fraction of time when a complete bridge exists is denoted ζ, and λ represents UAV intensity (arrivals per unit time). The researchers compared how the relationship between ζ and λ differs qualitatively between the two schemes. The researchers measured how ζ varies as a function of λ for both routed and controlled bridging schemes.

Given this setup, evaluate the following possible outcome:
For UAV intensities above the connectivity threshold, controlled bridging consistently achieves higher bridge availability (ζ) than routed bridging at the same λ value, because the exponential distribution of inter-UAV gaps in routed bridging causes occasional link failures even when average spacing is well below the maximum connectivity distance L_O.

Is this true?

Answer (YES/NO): YES